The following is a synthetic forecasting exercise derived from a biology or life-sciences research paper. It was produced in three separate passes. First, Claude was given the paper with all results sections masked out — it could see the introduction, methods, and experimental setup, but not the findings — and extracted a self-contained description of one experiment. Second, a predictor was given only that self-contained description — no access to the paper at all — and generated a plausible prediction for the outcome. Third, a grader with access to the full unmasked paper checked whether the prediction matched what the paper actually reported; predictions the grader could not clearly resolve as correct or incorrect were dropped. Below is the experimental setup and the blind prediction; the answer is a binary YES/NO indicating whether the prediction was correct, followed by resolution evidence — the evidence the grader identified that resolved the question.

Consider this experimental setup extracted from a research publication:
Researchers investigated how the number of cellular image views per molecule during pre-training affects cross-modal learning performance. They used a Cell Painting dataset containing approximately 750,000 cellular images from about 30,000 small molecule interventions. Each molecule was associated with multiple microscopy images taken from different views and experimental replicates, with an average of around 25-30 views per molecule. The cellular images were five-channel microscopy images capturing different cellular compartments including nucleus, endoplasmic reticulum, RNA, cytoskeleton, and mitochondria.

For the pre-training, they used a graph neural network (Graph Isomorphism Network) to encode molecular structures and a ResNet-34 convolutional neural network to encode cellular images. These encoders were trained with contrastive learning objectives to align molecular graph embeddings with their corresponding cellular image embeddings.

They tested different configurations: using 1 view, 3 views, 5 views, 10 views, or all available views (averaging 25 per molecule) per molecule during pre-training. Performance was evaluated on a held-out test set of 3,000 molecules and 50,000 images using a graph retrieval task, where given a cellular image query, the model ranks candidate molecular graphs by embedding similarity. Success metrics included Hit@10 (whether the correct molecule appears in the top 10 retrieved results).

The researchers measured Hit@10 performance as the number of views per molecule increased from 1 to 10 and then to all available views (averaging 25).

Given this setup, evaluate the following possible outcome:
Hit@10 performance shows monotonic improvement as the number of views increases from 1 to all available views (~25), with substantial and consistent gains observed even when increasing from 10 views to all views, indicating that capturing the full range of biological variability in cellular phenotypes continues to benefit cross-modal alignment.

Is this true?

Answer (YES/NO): NO